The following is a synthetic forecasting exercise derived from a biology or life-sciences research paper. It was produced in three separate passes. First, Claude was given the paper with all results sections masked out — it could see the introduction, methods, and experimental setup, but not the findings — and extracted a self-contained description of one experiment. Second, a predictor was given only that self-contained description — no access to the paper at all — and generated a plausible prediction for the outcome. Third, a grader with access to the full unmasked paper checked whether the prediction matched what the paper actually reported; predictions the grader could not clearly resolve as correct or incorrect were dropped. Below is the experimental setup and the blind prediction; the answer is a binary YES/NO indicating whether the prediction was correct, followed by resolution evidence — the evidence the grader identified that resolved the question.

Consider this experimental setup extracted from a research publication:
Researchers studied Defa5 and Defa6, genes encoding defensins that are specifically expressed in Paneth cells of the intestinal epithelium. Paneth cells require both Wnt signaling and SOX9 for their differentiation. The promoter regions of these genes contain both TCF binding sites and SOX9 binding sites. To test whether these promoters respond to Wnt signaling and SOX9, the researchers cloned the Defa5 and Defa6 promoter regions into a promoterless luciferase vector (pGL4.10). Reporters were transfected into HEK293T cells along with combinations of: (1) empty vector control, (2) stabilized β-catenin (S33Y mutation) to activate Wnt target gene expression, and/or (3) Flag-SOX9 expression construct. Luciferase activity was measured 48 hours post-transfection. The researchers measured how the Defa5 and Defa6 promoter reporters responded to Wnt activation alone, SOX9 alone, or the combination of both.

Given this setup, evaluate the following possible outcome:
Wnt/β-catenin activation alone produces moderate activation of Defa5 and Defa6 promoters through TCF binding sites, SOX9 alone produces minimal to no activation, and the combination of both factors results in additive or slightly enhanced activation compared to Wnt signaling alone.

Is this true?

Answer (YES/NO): NO